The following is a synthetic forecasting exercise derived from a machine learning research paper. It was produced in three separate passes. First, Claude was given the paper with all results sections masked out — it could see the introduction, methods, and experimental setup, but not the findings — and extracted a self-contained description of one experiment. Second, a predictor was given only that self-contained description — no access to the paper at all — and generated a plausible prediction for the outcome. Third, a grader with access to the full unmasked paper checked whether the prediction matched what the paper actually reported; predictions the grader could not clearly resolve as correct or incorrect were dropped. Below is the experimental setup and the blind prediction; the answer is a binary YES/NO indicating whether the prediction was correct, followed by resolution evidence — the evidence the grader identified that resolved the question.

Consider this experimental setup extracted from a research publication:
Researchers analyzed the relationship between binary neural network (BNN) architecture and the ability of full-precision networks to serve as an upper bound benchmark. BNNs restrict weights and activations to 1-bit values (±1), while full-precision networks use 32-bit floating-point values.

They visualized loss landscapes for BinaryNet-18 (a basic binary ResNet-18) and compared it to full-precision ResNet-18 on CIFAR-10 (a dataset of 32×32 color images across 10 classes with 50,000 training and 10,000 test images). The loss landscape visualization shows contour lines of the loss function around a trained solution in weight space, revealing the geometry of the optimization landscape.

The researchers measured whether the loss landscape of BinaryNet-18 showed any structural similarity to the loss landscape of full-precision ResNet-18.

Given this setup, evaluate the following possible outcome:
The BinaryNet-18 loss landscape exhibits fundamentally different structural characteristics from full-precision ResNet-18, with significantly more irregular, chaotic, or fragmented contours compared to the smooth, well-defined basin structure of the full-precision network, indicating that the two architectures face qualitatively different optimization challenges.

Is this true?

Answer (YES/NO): YES